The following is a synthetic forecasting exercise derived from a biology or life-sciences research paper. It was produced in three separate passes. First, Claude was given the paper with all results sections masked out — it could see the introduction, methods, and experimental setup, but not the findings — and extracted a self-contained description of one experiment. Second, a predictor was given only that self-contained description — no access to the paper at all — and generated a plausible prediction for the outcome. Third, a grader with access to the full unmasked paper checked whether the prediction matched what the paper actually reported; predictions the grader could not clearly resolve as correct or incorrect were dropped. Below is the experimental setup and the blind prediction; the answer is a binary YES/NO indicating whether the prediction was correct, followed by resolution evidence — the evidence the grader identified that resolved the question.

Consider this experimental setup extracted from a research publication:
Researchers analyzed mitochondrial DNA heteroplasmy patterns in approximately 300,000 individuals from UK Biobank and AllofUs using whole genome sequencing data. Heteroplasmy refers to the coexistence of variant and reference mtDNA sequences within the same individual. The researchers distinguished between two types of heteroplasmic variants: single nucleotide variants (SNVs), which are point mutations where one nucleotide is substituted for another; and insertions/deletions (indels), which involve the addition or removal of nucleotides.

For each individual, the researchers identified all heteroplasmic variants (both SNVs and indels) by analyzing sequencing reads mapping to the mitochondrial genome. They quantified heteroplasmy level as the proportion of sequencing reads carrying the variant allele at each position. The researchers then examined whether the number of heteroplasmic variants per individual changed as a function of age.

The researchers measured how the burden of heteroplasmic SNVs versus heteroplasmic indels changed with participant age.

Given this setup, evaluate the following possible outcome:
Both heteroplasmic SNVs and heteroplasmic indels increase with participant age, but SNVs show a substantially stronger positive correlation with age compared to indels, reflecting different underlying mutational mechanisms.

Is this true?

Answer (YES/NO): NO